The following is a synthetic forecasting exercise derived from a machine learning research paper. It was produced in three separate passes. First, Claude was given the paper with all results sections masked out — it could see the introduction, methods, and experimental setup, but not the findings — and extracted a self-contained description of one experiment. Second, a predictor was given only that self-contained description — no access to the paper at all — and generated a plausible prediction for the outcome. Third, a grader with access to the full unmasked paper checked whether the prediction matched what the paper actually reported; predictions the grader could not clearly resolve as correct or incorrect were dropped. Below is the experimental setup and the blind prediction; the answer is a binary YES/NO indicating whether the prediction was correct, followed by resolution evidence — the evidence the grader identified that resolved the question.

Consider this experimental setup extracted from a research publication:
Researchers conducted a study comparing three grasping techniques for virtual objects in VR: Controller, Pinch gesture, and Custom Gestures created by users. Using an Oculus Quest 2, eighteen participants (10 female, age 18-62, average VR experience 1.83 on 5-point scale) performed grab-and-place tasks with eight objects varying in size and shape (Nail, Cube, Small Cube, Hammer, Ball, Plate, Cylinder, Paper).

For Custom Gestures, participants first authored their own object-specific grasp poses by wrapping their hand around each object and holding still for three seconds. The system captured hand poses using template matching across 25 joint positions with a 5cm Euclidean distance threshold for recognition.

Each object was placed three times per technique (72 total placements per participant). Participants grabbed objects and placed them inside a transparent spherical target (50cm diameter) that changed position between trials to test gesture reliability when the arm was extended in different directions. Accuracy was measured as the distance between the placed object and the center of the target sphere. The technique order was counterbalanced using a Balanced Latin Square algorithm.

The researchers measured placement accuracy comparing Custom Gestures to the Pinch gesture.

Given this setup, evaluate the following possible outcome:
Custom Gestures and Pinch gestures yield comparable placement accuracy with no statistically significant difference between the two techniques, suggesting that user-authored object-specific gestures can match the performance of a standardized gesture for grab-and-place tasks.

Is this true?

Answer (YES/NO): YES